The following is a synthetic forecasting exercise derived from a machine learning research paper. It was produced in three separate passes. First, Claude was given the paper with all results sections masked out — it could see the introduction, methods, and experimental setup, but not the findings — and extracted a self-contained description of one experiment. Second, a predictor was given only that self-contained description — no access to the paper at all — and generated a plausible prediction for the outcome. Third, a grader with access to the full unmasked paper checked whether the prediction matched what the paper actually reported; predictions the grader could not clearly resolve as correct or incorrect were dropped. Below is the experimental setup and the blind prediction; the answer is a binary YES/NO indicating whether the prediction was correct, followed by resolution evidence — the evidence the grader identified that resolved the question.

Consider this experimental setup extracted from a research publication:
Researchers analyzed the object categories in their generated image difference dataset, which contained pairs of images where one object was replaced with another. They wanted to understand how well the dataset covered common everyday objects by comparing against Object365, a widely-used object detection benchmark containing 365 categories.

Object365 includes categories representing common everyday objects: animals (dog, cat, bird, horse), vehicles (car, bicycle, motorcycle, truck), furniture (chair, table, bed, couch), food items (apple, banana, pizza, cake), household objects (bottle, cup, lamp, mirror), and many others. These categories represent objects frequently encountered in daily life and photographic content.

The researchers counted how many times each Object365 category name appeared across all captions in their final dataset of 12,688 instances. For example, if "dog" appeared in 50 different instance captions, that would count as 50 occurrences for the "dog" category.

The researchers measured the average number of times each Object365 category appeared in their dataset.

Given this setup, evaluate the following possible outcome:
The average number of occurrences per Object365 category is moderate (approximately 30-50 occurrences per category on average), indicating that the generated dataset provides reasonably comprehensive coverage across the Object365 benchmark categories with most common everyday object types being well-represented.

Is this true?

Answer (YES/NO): YES